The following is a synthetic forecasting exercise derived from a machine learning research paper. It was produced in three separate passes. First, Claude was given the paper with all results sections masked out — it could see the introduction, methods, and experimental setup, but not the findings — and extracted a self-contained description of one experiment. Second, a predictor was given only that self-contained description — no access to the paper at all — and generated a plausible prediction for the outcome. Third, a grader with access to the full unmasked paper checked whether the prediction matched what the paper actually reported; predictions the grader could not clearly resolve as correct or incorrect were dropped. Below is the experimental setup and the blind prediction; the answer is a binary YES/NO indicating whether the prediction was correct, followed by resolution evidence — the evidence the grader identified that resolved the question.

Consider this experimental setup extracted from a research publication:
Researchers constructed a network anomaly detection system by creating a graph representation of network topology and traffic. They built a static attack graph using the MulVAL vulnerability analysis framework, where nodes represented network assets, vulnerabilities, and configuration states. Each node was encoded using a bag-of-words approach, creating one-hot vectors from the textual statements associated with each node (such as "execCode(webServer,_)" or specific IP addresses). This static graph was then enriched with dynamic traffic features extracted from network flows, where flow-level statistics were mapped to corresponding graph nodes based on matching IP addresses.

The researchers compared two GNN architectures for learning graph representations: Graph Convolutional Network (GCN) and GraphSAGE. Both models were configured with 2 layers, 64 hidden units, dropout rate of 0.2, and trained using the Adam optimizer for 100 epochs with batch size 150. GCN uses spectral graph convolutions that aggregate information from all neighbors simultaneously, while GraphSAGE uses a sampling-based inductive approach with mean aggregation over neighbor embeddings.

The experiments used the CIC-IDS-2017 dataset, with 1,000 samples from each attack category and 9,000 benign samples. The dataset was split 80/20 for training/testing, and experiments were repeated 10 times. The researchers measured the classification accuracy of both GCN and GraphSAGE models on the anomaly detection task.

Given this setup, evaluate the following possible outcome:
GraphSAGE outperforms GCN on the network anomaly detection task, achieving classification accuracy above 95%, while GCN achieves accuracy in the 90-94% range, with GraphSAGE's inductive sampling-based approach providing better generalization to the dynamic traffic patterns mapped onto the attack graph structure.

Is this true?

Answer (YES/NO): NO